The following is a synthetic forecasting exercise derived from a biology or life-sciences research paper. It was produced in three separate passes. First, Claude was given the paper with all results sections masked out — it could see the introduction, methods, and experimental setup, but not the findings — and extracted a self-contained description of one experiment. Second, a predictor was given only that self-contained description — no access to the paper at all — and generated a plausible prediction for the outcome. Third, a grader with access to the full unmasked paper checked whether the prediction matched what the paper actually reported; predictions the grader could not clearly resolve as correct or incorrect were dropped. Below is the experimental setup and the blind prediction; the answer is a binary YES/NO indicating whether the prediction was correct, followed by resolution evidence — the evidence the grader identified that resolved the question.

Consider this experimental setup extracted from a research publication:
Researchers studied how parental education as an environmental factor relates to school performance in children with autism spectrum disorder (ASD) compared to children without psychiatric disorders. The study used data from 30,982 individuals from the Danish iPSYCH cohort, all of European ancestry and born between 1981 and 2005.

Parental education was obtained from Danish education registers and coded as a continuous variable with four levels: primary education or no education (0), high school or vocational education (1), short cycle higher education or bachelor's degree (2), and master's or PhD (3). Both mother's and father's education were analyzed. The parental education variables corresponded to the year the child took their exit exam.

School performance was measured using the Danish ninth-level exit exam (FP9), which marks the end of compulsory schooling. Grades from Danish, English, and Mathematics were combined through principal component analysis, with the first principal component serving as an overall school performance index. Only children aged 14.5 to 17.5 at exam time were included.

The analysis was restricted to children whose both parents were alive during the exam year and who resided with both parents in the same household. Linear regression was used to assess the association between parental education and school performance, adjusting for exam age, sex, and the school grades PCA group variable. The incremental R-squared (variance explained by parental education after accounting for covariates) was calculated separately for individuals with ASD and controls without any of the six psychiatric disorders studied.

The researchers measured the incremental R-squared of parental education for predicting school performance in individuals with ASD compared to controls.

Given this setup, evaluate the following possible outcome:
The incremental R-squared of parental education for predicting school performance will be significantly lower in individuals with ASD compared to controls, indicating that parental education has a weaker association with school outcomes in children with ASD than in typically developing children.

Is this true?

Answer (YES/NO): YES